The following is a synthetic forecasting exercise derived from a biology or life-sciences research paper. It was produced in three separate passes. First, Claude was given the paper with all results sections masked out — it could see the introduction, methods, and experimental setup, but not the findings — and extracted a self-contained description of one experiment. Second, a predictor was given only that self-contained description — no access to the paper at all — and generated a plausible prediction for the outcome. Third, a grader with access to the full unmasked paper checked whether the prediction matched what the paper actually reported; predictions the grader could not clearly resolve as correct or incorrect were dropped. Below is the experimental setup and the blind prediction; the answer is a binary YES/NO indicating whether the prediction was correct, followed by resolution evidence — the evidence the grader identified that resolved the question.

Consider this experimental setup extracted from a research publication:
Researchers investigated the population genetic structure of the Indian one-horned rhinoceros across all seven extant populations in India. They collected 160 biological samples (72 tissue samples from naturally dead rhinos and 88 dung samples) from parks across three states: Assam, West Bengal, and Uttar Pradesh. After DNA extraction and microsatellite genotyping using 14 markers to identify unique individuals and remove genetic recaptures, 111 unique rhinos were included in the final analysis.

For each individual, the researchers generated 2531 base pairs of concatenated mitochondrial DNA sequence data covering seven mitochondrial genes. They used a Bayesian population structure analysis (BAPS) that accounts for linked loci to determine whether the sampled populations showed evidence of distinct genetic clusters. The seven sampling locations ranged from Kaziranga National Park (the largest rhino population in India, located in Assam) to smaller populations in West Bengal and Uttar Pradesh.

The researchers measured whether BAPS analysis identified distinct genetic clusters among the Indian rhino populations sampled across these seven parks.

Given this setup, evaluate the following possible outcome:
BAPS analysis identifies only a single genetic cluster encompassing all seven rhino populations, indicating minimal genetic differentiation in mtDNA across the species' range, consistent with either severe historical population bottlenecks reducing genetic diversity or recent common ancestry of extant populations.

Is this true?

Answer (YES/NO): NO